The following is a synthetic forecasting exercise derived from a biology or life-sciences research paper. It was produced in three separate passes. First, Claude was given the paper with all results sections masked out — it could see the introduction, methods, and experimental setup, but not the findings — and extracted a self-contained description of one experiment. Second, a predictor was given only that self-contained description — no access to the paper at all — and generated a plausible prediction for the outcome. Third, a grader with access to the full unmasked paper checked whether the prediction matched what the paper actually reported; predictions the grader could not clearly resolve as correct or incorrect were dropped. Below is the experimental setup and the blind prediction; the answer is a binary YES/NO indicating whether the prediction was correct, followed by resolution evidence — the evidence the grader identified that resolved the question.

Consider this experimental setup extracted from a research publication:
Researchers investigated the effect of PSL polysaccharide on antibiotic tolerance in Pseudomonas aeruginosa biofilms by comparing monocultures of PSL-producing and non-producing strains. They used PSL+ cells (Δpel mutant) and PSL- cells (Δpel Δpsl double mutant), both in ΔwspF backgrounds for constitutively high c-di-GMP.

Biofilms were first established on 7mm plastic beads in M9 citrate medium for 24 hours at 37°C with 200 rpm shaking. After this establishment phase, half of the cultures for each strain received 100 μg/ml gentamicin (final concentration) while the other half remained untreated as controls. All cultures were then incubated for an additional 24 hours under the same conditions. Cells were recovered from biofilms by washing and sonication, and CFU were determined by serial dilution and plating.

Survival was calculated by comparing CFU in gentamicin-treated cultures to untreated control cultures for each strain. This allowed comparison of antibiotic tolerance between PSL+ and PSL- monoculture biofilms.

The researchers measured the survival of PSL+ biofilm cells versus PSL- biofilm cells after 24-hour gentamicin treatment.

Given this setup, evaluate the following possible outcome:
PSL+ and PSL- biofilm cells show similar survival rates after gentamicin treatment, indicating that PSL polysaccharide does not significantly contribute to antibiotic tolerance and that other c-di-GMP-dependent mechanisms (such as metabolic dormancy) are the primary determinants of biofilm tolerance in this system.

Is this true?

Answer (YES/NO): NO